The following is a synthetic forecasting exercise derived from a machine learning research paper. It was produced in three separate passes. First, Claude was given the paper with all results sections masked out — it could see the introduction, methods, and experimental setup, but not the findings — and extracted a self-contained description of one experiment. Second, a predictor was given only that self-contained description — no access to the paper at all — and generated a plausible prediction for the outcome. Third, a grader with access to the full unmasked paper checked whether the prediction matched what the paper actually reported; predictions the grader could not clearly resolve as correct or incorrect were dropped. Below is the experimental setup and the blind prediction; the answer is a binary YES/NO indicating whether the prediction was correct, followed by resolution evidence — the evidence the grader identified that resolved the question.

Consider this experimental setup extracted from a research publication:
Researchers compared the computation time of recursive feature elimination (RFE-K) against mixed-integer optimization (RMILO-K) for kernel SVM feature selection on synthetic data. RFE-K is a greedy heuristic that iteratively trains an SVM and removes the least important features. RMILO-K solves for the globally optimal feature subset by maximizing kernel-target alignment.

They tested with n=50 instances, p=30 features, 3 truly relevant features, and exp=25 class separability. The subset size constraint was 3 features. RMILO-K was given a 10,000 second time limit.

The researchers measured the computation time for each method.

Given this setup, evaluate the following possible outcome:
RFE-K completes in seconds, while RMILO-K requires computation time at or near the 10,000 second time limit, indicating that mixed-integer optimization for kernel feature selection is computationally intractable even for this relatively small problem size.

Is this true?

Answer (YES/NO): YES